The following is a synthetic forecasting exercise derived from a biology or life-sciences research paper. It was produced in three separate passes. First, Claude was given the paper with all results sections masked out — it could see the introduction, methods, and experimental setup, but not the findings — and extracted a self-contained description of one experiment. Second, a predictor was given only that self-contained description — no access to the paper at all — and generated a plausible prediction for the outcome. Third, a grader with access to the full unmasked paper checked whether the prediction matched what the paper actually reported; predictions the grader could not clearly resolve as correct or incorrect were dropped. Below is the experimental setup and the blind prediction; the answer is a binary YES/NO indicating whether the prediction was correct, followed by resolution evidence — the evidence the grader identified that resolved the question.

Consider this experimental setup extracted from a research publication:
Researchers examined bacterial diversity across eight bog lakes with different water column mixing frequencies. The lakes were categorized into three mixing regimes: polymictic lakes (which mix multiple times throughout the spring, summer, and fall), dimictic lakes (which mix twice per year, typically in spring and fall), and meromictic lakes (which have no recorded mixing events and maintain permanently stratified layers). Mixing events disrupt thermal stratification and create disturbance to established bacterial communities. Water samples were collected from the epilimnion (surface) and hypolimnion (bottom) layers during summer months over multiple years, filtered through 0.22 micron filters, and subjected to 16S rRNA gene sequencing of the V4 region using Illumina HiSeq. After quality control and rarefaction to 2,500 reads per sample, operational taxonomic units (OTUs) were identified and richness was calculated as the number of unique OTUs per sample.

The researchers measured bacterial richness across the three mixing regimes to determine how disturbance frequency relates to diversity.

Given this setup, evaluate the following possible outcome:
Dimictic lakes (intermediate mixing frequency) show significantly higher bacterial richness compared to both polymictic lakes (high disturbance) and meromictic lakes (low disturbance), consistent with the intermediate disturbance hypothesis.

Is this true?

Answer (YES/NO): NO